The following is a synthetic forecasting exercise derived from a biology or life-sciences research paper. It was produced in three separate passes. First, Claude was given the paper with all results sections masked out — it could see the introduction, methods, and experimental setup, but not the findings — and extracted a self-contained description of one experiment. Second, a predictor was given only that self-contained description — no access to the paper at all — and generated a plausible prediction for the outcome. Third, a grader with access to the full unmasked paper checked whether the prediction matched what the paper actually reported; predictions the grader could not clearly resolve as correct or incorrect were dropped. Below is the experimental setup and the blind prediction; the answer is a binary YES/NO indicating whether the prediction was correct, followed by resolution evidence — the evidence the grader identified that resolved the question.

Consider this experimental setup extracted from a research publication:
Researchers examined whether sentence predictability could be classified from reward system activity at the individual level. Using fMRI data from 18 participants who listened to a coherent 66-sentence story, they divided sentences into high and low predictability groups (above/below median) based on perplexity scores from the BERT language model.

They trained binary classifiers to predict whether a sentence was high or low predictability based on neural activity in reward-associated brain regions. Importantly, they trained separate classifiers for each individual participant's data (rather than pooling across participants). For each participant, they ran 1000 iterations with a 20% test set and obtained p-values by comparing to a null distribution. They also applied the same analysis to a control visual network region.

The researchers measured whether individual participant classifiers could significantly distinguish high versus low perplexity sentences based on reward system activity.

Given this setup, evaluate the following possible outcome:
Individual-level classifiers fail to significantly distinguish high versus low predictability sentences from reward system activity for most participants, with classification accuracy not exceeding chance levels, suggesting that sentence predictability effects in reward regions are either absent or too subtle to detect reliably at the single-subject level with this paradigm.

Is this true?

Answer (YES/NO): YES